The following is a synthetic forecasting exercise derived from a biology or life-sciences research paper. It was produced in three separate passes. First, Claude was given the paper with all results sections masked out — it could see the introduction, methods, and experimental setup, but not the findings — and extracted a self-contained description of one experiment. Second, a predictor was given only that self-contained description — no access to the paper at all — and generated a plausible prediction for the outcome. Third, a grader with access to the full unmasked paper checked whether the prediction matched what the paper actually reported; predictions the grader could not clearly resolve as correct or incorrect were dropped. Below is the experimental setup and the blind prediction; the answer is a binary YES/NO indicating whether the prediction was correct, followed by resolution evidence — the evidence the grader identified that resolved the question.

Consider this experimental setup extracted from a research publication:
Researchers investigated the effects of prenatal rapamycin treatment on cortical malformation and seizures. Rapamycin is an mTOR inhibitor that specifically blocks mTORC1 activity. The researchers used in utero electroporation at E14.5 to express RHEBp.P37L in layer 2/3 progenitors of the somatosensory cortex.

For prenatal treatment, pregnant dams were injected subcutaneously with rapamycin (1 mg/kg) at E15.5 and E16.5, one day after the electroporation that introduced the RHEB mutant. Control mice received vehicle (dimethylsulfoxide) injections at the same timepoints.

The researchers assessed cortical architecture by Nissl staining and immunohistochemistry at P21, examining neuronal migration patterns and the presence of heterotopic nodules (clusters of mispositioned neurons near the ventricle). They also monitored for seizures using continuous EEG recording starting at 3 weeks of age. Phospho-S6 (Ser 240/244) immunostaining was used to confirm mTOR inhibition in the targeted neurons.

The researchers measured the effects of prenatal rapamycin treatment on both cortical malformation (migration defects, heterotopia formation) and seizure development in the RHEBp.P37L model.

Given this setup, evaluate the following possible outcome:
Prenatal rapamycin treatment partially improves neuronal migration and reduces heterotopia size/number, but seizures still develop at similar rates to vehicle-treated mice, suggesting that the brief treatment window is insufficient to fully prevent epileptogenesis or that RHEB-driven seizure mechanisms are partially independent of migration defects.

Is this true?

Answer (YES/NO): NO